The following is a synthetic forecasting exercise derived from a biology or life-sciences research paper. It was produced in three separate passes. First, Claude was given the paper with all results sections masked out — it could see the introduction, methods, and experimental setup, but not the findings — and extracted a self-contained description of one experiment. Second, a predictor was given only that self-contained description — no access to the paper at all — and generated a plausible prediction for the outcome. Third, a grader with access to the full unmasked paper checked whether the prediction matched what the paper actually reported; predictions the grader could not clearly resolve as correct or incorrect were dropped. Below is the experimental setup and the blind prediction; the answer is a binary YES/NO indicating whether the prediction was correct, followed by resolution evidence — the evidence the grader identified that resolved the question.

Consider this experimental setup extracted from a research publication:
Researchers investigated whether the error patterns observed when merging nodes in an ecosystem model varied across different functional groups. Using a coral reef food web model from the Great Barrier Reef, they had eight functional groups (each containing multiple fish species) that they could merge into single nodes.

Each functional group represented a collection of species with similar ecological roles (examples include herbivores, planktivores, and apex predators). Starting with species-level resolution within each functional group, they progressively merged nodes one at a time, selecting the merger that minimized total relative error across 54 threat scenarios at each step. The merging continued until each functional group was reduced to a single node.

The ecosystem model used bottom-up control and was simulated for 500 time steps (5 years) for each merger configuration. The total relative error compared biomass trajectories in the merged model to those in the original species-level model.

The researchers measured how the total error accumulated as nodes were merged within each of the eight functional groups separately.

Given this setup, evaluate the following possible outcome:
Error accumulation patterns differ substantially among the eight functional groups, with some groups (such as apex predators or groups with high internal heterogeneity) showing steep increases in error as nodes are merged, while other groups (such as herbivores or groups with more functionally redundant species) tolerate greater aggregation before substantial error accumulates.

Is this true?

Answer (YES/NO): NO